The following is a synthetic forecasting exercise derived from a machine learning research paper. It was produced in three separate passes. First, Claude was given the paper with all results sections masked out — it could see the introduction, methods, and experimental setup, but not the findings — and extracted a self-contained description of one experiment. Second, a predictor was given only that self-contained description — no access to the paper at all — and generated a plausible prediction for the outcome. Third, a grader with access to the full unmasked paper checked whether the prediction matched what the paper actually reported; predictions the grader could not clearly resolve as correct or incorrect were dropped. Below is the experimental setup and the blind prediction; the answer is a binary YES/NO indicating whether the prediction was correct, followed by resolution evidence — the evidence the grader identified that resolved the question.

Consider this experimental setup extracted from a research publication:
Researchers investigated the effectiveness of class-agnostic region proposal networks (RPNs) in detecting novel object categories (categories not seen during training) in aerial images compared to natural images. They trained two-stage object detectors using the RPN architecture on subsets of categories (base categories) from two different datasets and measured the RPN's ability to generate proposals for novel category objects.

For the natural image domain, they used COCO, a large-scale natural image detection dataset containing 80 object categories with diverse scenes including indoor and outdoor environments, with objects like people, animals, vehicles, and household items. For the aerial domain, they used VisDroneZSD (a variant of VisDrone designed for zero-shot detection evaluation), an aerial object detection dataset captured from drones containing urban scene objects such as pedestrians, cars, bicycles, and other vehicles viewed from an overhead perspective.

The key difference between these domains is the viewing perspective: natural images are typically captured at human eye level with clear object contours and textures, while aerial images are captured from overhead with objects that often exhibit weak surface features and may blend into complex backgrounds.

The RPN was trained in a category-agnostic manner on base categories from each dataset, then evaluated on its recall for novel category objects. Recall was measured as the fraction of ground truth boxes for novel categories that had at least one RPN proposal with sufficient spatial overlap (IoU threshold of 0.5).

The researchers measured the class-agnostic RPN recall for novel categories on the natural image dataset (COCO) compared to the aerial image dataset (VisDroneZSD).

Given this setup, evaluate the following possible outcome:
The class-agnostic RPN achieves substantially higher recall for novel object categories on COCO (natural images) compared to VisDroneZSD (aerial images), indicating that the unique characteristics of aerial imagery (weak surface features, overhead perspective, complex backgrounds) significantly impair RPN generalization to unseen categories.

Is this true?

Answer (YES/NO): YES